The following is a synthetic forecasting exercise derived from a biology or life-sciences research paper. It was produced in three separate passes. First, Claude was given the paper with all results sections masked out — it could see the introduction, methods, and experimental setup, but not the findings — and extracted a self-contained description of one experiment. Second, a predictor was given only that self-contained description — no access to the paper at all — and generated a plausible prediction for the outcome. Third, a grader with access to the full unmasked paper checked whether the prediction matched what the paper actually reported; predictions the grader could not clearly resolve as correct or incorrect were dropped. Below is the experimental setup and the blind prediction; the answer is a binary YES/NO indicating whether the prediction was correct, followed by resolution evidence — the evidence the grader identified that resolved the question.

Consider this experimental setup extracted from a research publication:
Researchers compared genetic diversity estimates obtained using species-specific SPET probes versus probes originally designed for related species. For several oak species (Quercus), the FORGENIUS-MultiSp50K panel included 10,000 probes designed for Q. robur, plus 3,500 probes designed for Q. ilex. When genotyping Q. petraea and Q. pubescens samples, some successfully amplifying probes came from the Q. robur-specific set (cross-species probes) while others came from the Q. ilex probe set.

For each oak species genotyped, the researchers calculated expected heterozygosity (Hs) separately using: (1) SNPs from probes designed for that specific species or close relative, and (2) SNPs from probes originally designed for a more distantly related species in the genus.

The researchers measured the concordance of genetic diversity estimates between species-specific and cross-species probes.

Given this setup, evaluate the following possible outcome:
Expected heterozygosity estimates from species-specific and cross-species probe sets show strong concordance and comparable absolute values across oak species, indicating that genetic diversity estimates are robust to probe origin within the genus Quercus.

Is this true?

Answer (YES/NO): YES